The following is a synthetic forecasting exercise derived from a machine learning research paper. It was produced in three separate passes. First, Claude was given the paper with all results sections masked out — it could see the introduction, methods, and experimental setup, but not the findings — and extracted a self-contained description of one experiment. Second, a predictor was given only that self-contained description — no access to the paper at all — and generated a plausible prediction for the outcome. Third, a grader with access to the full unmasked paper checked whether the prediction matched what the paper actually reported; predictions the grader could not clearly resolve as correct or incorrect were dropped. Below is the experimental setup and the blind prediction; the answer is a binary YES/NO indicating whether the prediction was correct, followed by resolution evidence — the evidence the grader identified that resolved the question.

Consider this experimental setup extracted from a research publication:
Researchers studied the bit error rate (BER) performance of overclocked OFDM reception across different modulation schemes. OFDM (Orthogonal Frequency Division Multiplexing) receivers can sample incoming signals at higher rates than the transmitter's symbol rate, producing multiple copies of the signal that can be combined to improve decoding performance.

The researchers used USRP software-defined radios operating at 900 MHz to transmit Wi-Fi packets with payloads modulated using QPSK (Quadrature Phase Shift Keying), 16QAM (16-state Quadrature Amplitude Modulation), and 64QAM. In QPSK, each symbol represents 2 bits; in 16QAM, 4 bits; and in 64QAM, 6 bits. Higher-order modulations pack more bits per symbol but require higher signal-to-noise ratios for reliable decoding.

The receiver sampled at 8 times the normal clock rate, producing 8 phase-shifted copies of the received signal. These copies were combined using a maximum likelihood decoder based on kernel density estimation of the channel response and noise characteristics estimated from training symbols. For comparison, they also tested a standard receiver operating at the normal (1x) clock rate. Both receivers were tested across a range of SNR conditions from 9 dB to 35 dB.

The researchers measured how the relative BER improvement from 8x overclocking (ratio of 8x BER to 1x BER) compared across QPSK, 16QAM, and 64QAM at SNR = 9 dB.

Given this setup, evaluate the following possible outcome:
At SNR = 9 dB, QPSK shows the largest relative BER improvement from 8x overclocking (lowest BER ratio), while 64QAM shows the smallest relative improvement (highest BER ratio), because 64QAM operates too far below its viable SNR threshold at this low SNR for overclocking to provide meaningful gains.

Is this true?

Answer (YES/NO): NO